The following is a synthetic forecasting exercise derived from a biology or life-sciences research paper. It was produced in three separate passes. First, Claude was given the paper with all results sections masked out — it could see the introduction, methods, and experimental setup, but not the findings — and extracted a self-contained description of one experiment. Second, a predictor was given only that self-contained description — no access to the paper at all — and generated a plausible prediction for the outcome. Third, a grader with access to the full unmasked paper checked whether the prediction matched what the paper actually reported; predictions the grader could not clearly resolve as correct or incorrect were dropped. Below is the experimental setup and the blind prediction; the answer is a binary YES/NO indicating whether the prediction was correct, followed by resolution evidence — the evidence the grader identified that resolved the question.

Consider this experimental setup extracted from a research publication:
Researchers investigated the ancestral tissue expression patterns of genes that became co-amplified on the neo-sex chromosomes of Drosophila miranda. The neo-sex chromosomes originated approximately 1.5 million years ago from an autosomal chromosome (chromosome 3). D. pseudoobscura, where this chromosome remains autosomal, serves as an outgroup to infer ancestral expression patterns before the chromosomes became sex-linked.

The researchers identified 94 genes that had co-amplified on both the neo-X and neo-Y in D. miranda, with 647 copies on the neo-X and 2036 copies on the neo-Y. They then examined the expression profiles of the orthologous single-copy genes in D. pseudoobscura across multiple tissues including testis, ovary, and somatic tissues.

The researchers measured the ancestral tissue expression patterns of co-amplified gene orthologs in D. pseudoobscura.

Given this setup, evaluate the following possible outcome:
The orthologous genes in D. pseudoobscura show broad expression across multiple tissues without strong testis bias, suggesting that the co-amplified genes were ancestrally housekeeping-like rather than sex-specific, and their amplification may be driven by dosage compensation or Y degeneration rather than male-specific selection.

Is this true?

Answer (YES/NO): NO